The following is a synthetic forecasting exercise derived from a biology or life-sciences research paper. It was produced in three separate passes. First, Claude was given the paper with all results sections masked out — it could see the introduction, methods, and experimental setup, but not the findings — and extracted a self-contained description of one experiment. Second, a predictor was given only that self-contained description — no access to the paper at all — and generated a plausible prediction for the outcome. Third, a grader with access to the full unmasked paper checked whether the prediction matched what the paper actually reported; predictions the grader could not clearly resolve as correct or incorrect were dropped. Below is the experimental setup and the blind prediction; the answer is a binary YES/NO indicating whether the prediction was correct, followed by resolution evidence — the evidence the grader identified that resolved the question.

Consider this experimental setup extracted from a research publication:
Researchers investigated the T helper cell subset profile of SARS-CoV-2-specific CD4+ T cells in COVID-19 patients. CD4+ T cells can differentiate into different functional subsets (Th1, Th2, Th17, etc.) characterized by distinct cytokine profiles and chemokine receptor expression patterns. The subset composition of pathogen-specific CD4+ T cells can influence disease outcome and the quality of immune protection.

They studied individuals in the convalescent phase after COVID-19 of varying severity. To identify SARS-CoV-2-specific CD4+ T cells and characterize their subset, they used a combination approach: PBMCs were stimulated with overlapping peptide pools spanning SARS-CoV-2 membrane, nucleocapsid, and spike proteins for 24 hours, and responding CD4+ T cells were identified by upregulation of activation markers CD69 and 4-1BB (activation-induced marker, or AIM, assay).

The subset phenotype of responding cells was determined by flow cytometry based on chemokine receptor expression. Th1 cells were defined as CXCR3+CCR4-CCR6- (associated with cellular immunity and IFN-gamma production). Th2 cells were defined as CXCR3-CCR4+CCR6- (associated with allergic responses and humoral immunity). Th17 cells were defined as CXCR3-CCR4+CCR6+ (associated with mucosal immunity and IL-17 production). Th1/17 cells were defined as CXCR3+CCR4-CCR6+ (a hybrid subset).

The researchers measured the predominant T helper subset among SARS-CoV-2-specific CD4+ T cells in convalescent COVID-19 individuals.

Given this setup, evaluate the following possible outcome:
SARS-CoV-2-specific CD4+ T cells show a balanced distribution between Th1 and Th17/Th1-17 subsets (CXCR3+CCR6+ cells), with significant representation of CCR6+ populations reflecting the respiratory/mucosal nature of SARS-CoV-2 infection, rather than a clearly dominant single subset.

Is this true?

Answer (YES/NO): NO